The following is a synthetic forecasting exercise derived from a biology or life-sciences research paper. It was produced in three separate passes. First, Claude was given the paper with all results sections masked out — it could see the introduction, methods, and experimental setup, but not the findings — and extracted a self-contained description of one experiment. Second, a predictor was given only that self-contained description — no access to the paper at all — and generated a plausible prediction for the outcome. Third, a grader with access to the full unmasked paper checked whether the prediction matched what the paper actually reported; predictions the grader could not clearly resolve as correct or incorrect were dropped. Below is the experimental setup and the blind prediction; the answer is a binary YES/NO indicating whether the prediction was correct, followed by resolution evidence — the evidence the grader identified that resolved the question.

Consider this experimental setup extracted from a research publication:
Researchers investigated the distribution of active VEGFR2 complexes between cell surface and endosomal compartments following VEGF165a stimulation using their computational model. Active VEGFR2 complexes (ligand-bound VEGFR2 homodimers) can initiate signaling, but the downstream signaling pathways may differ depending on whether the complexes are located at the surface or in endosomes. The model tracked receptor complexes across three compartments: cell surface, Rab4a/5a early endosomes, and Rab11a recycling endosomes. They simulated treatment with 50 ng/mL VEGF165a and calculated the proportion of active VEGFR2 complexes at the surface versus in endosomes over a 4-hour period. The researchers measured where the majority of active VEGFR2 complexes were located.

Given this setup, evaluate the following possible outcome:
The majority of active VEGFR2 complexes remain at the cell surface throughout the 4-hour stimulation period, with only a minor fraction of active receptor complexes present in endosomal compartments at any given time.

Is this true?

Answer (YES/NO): NO